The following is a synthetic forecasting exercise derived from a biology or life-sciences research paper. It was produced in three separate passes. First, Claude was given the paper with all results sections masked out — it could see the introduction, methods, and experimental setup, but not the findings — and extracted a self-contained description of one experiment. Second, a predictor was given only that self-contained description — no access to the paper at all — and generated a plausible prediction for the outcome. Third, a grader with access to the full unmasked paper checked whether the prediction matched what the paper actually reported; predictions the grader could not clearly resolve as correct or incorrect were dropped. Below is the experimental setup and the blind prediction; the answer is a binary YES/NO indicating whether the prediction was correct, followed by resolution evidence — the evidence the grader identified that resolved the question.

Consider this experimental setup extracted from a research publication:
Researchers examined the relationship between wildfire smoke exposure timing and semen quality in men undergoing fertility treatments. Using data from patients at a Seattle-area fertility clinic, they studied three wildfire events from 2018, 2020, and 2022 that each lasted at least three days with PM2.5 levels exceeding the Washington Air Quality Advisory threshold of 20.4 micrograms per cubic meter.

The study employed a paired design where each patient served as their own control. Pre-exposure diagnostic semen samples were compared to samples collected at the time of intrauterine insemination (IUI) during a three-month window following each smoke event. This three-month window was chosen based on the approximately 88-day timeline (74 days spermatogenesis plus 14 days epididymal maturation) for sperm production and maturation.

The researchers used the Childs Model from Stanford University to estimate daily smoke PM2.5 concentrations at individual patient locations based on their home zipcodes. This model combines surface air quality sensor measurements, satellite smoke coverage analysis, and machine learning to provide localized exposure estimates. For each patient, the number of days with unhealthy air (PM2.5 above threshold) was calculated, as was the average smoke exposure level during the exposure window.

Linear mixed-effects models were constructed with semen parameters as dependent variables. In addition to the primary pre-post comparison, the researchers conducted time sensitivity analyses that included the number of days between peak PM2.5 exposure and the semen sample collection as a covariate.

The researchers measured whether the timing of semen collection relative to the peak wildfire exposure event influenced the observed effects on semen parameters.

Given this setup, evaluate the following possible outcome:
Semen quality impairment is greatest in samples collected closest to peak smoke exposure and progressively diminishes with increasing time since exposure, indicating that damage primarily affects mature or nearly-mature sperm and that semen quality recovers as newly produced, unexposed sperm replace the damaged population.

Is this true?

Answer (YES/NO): NO